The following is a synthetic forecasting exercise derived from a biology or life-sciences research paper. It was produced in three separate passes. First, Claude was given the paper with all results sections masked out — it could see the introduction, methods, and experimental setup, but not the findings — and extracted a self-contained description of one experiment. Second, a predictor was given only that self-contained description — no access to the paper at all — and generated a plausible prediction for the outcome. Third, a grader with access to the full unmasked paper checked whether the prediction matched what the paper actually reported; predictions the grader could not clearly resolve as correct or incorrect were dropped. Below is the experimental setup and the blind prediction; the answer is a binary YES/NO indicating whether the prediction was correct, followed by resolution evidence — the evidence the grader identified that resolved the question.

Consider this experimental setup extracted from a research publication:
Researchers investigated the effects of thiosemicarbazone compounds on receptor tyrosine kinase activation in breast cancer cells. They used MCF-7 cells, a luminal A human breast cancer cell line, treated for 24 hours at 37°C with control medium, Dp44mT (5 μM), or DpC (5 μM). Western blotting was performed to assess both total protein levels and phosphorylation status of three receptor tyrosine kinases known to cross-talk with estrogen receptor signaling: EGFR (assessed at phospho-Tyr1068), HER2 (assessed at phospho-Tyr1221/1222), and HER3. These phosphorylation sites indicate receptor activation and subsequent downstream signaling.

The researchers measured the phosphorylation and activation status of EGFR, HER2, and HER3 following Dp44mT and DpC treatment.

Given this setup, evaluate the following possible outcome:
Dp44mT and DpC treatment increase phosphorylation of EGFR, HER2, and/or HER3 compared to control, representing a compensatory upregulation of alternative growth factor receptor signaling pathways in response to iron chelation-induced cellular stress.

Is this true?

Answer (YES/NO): NO